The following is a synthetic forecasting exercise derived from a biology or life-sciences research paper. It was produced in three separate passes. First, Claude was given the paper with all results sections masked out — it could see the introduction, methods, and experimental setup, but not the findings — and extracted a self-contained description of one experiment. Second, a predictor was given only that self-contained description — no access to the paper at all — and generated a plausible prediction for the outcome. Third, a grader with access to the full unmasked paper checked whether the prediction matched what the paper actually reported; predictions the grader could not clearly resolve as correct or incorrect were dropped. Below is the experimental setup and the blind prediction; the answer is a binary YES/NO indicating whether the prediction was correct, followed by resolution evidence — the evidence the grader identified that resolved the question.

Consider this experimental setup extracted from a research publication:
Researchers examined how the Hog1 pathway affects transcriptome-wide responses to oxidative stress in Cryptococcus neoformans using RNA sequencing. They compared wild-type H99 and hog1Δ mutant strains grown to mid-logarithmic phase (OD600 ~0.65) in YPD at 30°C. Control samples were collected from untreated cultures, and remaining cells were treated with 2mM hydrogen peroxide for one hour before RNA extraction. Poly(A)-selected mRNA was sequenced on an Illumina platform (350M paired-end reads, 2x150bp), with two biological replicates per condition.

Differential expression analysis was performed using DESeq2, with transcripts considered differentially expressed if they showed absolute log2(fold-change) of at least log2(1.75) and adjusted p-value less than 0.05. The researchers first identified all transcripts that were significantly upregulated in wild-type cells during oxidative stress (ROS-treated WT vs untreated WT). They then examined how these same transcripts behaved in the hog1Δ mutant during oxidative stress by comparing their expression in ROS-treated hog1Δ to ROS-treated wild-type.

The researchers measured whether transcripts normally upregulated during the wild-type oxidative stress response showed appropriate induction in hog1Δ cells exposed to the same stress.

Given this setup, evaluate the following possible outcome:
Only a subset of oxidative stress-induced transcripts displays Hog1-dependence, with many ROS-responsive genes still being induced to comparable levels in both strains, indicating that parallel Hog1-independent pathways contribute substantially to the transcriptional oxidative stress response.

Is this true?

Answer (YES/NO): NO